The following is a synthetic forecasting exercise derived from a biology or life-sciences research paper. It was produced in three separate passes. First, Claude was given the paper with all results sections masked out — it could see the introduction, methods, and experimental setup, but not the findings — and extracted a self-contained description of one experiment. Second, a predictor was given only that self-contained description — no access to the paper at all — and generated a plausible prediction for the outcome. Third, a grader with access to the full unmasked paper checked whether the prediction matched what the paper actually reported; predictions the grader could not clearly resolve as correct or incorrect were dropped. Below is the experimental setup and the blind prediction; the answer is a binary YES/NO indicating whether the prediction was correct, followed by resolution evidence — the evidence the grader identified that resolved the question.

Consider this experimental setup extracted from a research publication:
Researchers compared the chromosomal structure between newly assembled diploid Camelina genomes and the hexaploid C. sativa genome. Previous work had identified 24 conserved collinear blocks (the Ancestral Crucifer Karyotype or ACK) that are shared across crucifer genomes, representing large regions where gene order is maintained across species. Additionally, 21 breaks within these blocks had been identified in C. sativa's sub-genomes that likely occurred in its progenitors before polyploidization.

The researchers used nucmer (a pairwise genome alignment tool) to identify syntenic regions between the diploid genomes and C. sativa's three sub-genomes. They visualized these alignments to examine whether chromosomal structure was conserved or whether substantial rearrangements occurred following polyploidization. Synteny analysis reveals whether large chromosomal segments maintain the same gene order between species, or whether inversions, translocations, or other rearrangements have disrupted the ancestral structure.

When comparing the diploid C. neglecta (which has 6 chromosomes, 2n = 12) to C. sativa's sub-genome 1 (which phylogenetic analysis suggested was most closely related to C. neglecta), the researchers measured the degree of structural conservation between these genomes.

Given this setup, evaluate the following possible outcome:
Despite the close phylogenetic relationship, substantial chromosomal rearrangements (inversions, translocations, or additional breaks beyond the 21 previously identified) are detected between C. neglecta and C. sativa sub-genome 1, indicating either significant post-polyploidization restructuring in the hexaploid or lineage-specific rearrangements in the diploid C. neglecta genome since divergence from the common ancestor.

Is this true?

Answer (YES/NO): NO